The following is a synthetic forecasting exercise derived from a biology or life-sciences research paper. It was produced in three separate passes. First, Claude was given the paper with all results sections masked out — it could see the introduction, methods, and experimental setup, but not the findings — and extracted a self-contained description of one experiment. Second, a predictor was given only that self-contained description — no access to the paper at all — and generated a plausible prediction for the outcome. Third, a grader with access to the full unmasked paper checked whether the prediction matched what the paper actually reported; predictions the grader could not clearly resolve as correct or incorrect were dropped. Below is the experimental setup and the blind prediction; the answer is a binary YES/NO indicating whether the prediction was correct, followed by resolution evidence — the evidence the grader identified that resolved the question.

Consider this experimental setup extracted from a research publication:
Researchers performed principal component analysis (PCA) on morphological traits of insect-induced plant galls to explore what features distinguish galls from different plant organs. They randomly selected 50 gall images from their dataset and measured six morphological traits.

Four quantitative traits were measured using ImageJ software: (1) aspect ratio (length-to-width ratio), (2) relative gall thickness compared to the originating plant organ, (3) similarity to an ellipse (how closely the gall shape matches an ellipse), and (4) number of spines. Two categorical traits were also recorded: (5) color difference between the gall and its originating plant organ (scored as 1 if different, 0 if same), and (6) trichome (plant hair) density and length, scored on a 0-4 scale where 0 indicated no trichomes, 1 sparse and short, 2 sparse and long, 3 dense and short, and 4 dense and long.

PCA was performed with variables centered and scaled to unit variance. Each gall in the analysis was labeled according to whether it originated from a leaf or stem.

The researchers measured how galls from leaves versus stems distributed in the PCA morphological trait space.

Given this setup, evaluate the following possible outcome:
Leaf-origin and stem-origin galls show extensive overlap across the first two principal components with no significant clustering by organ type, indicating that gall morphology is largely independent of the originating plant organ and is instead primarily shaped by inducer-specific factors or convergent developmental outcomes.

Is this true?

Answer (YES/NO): NO